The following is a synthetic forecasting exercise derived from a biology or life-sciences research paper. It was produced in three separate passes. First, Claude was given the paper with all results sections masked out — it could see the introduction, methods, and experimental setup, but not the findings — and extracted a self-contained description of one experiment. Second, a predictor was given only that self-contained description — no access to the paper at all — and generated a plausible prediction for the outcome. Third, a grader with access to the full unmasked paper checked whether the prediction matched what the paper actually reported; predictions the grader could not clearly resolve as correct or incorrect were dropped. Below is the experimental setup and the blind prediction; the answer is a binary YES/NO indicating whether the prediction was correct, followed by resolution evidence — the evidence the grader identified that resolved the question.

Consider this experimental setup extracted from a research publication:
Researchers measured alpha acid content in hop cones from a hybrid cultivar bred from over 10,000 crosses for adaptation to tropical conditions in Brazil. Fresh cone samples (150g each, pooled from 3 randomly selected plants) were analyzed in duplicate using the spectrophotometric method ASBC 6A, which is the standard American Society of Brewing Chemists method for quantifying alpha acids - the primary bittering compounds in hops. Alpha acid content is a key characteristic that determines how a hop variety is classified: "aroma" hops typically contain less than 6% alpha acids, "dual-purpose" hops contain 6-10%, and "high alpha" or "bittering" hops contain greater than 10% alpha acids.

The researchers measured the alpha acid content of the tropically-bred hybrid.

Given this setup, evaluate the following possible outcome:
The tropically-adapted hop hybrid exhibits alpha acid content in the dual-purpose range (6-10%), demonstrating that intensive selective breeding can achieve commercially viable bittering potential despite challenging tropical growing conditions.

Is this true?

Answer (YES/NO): NO